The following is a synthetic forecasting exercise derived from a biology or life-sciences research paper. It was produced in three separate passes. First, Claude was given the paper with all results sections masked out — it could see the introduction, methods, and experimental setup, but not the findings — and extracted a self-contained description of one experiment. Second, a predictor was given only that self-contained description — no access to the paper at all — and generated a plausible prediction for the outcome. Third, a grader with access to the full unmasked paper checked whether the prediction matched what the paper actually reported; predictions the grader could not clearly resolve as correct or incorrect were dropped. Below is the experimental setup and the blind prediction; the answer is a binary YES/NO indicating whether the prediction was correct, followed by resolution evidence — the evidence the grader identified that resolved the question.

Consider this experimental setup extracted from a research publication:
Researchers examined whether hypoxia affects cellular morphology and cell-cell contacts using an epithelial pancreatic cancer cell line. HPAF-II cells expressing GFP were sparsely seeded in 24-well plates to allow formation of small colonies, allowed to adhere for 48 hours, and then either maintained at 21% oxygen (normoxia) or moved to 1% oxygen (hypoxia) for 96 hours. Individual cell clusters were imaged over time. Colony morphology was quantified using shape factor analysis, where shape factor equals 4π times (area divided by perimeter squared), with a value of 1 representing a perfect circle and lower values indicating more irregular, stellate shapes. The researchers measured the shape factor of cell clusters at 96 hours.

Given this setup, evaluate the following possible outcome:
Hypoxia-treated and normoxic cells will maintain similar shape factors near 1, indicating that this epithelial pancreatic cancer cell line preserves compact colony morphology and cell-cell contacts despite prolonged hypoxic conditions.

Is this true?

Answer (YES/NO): NO